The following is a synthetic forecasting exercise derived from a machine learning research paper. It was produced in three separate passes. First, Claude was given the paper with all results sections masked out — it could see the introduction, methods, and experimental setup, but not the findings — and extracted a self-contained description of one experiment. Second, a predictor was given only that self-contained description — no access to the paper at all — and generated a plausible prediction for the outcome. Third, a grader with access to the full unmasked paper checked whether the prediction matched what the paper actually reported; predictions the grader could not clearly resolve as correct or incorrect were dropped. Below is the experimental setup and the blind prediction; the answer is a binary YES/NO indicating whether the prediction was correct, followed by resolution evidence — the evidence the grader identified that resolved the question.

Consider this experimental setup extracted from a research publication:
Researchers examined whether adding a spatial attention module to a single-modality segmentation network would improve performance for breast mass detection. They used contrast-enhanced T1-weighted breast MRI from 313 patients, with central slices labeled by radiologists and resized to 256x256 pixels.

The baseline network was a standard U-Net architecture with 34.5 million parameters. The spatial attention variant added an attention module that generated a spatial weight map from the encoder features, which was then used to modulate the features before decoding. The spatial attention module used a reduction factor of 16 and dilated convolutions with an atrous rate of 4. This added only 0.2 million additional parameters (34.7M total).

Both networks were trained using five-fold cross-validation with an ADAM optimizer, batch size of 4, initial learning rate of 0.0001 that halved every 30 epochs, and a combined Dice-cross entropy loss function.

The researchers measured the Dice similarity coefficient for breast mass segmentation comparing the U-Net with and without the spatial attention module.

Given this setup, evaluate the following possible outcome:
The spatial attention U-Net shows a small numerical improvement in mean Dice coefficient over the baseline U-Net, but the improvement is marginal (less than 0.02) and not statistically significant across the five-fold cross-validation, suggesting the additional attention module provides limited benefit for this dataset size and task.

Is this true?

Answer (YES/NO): NO